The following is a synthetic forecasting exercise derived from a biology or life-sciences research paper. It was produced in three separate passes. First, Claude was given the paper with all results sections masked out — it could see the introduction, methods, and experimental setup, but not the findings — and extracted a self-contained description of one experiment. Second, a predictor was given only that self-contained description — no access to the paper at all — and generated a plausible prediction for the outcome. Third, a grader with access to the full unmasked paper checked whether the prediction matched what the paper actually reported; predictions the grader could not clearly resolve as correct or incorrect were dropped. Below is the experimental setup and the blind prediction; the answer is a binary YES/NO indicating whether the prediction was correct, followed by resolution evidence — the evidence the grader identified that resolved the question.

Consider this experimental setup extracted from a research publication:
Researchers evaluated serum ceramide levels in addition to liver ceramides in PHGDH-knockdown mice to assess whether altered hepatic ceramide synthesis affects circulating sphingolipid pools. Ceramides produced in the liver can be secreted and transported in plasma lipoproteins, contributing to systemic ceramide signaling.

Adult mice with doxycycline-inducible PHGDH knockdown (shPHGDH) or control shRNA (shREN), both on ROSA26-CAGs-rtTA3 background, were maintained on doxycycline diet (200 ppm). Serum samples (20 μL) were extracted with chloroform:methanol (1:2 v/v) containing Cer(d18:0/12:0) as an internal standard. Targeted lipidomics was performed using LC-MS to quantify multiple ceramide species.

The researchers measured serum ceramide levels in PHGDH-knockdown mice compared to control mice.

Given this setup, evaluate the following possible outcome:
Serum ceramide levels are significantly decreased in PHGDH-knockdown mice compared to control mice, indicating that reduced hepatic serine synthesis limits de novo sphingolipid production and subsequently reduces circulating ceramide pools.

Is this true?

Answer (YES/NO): YES